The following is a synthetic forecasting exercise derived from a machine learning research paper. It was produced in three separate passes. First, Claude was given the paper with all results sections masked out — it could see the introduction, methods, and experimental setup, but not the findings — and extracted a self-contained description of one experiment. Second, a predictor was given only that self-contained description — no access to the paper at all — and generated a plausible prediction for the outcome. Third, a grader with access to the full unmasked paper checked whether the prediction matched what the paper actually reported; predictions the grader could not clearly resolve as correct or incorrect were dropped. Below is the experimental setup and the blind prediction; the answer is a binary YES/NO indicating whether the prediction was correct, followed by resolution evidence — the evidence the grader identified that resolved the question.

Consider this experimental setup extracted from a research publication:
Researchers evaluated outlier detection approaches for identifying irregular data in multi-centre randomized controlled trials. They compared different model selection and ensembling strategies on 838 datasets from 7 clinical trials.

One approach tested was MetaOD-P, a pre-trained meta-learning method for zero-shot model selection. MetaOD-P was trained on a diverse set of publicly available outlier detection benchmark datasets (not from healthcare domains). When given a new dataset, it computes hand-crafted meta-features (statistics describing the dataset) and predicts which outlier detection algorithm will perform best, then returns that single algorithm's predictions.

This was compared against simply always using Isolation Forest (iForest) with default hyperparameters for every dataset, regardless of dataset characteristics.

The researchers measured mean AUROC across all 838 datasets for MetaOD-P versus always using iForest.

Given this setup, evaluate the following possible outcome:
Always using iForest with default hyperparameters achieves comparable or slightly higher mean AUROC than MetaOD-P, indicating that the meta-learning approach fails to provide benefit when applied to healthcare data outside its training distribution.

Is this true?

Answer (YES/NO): YES